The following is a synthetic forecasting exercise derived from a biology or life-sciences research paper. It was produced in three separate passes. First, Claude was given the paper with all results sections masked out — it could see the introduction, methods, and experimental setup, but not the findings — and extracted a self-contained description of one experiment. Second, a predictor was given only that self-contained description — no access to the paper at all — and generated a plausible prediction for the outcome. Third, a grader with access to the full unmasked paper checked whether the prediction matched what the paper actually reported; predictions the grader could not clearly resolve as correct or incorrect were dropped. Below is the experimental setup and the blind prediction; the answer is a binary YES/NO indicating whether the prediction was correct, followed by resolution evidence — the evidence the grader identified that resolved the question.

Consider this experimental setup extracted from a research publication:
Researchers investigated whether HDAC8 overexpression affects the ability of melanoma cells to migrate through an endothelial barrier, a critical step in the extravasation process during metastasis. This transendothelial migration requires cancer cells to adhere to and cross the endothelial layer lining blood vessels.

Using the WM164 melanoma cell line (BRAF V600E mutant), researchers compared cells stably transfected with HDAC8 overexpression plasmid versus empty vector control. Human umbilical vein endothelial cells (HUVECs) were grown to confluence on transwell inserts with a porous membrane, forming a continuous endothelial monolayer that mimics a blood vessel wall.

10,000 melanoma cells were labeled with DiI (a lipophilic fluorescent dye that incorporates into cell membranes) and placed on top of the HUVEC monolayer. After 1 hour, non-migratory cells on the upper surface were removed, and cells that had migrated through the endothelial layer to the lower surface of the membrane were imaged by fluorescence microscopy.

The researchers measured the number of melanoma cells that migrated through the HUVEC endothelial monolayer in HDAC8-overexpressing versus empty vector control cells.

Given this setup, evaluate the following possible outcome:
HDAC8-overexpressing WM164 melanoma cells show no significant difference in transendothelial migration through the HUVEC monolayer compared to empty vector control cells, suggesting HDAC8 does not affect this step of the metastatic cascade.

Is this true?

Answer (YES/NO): NO